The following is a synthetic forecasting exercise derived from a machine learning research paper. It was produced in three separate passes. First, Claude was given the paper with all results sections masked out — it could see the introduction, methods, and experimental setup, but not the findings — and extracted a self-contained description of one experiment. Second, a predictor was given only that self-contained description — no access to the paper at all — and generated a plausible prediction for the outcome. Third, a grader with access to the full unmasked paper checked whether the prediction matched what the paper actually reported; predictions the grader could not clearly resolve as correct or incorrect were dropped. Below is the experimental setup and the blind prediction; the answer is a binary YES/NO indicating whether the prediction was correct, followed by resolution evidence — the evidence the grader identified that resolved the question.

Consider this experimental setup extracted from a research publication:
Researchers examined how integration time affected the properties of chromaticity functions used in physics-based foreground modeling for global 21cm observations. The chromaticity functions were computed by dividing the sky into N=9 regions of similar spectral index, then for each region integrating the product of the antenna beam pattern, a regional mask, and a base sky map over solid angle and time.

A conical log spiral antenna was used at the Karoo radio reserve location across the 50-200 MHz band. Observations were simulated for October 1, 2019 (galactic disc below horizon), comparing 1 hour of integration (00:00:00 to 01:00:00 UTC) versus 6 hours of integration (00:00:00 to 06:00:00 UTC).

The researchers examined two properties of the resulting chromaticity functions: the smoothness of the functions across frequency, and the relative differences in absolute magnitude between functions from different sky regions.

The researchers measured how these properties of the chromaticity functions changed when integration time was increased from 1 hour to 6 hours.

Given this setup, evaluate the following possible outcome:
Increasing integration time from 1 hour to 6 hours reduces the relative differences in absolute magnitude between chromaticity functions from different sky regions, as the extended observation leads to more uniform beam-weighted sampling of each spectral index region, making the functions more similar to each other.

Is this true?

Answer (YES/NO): YES